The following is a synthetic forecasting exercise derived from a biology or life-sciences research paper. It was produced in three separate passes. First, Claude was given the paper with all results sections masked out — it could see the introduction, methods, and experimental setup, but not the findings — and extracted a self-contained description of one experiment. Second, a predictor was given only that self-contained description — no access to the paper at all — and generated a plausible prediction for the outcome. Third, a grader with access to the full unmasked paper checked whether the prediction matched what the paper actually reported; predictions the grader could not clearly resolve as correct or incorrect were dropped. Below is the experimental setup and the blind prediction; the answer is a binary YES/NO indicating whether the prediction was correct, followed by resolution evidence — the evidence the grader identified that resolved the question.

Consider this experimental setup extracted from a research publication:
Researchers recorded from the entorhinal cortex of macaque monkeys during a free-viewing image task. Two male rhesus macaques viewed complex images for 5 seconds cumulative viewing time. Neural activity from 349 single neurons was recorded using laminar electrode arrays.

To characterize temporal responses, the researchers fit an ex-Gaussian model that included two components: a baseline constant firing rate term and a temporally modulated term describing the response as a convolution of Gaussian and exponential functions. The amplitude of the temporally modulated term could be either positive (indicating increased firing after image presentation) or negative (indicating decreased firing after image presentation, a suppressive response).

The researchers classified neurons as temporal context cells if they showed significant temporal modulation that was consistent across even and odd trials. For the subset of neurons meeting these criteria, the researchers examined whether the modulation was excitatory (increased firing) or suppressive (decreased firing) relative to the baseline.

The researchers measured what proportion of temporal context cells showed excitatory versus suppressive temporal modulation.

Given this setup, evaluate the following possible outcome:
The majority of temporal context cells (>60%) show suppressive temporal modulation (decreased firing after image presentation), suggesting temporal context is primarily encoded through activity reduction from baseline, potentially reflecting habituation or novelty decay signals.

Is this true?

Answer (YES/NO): NO